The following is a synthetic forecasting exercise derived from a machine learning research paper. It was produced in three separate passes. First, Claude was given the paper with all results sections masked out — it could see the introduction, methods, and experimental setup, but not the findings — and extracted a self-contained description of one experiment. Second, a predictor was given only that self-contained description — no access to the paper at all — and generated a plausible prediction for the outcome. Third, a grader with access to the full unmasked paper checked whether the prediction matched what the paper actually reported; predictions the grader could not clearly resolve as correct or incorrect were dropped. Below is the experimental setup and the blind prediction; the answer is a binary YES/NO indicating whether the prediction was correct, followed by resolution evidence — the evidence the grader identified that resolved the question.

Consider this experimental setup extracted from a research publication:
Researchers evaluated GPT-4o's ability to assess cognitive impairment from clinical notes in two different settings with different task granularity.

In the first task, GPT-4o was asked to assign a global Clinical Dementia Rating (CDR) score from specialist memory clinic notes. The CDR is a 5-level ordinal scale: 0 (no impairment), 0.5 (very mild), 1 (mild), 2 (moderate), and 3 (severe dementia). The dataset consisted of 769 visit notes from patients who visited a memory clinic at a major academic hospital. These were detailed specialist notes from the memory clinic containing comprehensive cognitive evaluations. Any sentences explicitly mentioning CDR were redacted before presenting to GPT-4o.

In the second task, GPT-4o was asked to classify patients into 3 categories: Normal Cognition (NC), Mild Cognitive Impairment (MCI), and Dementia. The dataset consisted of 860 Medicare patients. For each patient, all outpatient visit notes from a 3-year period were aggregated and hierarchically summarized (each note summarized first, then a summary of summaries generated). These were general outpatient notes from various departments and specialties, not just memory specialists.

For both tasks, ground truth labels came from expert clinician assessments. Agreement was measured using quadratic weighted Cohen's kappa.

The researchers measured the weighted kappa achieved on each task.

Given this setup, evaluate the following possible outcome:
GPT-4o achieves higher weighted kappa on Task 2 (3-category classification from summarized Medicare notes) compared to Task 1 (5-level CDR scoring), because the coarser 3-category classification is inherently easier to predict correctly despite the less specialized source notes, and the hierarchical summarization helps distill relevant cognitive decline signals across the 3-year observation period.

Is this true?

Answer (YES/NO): YES